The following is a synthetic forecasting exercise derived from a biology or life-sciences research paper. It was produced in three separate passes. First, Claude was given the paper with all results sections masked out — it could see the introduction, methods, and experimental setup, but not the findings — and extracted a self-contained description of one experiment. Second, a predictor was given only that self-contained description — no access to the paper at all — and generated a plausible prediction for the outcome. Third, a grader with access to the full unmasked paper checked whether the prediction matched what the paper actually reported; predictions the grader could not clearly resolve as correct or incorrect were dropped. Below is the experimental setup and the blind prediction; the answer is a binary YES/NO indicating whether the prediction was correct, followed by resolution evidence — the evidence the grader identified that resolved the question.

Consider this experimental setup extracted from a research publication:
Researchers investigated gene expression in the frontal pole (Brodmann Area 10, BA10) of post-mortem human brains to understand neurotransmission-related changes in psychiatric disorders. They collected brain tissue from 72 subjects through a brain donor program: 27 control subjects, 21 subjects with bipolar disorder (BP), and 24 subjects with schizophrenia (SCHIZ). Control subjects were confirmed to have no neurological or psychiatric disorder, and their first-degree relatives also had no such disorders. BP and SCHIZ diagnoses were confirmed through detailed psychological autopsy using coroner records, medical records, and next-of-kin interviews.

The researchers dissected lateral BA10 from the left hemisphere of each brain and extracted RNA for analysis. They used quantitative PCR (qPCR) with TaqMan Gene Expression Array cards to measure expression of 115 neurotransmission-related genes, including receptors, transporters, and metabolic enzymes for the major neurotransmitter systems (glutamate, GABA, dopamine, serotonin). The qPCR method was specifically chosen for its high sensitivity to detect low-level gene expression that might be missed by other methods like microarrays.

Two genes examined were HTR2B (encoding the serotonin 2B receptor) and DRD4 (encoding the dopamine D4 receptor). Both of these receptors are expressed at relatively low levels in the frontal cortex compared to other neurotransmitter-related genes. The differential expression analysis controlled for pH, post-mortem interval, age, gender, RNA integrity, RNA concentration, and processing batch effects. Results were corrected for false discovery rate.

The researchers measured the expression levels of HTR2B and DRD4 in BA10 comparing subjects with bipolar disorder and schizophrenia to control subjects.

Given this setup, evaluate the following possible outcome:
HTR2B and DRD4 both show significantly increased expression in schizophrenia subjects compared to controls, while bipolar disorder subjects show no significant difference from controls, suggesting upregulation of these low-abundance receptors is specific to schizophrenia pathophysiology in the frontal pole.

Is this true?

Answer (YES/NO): NO